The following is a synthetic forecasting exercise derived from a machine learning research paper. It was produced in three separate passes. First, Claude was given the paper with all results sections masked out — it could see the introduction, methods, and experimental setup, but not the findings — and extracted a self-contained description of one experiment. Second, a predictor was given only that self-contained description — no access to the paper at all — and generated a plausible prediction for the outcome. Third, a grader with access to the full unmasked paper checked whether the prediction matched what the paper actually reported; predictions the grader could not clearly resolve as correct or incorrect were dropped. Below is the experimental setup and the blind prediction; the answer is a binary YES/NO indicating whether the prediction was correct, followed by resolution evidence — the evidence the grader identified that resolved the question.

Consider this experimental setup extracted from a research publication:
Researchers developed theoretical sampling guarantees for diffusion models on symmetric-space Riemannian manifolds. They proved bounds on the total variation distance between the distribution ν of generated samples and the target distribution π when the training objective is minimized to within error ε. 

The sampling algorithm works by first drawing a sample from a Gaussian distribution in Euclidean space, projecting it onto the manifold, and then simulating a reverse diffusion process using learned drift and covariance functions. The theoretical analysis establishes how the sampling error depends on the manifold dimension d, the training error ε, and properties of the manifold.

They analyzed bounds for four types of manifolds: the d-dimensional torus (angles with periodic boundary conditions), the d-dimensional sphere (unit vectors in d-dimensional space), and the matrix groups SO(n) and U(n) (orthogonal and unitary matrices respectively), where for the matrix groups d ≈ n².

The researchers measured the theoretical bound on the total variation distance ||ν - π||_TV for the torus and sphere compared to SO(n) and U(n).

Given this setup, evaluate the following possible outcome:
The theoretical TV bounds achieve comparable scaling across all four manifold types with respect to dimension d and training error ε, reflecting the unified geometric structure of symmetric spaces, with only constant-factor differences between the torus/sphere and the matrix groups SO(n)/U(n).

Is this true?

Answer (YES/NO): NO